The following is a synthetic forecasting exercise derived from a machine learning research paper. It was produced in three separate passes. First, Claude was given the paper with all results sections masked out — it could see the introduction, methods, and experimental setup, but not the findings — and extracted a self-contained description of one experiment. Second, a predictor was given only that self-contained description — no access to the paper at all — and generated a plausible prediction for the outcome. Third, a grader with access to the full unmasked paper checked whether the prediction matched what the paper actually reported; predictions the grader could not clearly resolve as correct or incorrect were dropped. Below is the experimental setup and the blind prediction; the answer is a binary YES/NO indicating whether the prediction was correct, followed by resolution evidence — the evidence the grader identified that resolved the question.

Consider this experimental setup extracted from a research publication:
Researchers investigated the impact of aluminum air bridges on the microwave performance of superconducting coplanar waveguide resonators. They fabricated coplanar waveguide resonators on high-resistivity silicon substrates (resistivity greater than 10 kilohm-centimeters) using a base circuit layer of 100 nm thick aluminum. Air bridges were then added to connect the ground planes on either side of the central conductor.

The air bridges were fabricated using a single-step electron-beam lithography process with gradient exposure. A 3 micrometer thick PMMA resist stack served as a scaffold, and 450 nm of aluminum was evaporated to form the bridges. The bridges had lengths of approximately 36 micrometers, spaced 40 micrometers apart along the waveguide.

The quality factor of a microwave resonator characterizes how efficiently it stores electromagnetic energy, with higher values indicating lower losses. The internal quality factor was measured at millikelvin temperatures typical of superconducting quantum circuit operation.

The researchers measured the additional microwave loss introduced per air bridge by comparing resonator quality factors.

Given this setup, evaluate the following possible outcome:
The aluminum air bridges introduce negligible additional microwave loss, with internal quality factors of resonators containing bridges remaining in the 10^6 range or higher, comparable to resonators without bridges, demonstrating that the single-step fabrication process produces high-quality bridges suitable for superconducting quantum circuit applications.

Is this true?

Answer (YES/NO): NO